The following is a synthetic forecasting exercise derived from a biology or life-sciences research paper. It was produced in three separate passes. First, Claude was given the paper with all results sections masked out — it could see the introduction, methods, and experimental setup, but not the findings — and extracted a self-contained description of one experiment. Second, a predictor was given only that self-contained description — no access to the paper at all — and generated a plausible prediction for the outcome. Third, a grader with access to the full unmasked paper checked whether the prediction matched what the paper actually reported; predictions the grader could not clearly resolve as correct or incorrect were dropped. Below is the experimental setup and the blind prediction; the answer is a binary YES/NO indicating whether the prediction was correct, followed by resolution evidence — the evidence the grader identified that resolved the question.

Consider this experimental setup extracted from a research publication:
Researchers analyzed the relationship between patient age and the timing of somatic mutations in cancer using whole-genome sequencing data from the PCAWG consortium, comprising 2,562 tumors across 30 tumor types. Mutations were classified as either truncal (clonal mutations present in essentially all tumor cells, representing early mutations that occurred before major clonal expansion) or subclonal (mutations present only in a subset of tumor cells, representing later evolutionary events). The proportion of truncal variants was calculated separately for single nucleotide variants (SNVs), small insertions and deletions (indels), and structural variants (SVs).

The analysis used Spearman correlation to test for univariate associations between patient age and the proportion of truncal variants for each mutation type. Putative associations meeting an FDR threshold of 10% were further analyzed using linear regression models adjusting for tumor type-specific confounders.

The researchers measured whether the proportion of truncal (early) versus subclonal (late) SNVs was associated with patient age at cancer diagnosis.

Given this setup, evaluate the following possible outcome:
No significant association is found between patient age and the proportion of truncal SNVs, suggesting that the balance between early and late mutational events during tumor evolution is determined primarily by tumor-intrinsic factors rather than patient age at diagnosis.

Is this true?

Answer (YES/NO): NO